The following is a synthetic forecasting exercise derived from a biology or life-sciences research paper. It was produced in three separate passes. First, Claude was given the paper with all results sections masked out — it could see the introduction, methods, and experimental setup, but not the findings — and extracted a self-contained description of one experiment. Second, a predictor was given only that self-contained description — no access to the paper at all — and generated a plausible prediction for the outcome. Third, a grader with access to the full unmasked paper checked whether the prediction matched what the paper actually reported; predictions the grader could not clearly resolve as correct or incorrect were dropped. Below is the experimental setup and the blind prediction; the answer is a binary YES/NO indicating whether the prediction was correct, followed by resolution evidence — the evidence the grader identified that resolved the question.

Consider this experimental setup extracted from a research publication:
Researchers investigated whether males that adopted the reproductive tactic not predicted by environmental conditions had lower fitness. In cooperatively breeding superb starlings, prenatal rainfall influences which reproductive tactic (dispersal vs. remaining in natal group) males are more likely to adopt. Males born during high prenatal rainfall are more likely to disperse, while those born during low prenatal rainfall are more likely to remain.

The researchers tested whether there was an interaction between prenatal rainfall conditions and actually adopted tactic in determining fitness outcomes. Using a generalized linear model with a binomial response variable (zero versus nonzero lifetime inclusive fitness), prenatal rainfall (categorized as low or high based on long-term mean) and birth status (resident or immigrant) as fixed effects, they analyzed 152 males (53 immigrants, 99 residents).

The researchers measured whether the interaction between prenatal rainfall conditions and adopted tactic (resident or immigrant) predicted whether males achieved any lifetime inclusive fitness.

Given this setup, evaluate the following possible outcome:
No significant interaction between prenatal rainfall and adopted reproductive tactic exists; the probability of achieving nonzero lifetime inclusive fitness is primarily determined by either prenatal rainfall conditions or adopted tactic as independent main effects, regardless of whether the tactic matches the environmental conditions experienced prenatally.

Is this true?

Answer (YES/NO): NO